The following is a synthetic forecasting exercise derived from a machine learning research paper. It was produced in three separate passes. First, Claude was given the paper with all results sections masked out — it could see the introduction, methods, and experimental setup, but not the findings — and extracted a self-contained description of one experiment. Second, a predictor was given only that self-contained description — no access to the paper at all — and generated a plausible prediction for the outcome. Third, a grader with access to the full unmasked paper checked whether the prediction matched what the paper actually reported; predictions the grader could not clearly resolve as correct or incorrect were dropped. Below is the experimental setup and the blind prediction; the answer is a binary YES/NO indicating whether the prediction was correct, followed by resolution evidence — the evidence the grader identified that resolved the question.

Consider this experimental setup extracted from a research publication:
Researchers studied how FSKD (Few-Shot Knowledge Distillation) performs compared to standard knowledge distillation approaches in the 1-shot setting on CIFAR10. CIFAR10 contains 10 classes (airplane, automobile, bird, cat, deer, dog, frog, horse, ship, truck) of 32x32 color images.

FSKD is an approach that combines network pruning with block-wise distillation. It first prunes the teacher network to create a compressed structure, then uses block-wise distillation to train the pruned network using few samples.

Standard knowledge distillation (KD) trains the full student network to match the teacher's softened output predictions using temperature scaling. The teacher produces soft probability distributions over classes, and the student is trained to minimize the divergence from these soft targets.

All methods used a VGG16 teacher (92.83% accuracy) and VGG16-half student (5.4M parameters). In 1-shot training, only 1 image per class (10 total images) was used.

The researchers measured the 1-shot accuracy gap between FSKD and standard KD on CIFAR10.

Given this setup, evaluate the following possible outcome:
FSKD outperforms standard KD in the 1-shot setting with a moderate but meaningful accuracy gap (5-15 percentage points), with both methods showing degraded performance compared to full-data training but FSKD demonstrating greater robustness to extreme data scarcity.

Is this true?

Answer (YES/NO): NO